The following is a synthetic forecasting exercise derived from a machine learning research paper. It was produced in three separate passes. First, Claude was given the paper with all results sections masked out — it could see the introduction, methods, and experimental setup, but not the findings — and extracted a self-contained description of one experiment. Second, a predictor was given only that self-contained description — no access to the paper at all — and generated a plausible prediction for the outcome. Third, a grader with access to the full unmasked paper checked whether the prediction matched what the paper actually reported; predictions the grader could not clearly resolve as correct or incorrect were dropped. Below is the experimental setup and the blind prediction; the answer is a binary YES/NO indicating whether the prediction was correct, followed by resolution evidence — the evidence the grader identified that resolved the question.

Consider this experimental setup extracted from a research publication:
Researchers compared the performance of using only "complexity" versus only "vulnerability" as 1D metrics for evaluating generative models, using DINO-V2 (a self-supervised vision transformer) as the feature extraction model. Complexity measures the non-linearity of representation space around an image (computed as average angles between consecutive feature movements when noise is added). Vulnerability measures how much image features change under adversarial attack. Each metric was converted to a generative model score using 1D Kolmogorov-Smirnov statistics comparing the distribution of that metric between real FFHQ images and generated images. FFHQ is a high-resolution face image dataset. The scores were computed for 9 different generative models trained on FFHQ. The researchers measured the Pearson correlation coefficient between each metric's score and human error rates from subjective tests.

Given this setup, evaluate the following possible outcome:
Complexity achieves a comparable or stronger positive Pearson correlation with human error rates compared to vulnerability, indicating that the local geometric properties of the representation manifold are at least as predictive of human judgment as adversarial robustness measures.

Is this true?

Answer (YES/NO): NO